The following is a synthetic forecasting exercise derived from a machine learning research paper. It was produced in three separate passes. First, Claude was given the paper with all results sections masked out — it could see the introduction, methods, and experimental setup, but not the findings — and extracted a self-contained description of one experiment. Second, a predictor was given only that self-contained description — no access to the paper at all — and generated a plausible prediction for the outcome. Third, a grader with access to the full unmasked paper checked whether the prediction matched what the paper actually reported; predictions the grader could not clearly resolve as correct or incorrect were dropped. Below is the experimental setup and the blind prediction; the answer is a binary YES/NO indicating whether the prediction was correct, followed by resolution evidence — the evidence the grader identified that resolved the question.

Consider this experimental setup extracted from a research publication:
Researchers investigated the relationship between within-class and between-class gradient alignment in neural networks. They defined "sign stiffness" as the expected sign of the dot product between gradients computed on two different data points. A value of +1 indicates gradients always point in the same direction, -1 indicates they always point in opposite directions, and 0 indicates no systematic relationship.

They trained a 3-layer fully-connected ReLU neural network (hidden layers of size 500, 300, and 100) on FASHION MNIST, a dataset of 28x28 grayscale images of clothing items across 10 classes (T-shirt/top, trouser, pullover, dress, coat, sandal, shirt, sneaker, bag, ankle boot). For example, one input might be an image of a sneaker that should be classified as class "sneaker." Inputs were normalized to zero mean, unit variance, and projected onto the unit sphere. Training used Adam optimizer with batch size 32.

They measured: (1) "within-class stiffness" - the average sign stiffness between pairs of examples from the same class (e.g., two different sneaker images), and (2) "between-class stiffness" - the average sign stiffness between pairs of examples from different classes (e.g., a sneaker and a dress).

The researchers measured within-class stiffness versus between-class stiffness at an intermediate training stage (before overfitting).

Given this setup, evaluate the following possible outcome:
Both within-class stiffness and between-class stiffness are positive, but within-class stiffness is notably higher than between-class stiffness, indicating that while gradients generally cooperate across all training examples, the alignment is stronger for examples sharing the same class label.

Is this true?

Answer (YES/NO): YES